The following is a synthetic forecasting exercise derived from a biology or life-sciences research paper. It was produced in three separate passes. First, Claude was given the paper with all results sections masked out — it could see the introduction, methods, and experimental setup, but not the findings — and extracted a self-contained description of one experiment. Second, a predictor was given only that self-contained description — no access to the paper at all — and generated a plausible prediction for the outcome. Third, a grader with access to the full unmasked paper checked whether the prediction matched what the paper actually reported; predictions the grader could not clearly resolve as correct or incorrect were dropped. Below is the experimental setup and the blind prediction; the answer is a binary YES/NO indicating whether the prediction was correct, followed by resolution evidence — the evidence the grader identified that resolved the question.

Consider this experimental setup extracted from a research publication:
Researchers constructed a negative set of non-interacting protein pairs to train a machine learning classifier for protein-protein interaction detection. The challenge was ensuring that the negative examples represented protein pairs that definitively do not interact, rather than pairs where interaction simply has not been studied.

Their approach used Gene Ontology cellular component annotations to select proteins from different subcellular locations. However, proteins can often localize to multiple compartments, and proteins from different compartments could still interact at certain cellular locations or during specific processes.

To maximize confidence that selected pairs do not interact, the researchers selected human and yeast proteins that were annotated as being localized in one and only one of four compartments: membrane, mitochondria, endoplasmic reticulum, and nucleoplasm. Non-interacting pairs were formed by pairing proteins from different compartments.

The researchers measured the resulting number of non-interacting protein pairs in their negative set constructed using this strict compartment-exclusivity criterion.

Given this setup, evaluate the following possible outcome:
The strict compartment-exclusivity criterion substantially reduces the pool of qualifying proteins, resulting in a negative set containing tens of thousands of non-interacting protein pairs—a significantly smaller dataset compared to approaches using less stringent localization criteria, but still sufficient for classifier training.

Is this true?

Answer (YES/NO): NO